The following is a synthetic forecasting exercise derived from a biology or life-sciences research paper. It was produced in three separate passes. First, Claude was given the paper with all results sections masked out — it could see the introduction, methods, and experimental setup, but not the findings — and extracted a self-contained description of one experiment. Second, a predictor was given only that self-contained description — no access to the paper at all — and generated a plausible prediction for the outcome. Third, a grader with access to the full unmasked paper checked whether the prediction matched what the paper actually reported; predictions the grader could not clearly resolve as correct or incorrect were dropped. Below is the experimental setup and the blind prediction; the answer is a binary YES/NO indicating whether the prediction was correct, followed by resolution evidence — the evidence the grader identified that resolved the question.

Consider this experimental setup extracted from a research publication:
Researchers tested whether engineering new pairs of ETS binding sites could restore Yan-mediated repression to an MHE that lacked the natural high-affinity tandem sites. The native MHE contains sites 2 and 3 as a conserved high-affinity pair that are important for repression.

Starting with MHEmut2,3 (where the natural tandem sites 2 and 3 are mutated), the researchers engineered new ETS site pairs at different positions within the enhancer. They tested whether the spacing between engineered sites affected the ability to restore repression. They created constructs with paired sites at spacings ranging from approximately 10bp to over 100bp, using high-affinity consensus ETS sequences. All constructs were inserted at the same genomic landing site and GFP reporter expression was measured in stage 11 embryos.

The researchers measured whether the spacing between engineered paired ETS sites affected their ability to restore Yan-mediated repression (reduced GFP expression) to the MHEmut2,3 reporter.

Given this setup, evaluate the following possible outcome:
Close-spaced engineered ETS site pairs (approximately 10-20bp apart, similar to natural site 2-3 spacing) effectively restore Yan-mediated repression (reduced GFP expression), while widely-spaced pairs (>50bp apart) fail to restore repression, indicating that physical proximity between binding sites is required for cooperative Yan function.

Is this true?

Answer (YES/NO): NO